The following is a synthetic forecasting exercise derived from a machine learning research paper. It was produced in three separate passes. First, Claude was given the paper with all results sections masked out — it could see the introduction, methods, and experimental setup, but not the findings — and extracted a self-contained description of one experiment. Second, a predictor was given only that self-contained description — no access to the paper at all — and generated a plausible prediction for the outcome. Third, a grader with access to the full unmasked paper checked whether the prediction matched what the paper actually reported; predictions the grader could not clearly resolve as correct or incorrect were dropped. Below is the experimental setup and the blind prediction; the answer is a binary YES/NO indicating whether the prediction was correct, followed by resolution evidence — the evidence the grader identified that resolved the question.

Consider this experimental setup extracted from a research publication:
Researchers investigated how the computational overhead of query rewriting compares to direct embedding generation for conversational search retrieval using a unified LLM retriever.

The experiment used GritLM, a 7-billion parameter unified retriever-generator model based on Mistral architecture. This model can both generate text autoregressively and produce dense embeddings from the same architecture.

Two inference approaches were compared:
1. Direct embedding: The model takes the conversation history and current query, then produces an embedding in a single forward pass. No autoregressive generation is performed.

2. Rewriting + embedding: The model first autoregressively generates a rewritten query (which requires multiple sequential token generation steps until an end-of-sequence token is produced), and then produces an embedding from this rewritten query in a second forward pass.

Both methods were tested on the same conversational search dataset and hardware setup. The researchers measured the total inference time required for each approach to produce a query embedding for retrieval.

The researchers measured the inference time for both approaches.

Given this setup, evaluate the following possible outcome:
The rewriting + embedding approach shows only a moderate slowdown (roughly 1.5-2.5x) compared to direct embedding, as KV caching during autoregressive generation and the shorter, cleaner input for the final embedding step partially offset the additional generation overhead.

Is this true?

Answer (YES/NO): NO